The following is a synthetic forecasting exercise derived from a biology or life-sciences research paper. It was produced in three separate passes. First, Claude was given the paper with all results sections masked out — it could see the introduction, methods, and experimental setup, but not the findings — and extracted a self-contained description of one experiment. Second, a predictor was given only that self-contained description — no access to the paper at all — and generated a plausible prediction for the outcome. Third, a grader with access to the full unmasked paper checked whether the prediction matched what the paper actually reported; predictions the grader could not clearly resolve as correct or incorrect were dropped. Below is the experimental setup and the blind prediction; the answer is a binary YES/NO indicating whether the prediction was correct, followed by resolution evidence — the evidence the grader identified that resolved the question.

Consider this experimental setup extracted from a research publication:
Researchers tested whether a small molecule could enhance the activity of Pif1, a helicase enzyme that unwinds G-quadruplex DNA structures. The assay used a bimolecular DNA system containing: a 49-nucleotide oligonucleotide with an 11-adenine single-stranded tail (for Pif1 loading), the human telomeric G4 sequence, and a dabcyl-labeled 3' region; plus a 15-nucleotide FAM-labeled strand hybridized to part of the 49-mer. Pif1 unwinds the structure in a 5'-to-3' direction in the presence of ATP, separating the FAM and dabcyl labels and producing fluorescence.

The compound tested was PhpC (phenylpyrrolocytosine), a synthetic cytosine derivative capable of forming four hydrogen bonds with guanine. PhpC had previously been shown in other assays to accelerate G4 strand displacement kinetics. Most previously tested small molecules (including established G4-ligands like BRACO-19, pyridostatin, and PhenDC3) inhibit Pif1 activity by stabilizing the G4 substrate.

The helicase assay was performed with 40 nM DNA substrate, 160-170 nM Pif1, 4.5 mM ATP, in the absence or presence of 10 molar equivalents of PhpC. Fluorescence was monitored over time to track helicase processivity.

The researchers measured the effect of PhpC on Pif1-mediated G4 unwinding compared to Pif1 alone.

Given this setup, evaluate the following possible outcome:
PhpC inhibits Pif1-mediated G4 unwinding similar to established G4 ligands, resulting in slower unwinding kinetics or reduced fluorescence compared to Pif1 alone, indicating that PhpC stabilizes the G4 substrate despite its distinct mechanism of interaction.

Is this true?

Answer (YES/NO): NO